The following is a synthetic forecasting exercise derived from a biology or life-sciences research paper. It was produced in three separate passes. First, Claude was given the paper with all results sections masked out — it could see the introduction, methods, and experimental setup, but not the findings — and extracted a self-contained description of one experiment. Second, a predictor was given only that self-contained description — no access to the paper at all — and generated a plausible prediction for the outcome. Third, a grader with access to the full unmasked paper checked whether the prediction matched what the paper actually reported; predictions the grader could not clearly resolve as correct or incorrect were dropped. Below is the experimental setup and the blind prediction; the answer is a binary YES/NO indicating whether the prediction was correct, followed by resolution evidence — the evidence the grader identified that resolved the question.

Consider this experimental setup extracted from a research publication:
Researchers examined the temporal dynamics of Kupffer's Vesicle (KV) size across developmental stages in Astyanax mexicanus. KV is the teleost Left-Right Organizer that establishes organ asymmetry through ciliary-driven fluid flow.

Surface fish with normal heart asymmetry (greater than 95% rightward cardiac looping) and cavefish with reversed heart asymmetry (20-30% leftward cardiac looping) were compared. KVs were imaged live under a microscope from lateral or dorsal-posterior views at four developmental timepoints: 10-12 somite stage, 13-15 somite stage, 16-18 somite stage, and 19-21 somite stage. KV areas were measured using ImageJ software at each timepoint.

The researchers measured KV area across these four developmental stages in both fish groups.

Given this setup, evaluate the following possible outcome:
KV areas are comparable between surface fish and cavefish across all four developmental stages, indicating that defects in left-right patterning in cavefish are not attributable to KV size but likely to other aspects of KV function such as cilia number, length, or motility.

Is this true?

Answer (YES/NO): NO